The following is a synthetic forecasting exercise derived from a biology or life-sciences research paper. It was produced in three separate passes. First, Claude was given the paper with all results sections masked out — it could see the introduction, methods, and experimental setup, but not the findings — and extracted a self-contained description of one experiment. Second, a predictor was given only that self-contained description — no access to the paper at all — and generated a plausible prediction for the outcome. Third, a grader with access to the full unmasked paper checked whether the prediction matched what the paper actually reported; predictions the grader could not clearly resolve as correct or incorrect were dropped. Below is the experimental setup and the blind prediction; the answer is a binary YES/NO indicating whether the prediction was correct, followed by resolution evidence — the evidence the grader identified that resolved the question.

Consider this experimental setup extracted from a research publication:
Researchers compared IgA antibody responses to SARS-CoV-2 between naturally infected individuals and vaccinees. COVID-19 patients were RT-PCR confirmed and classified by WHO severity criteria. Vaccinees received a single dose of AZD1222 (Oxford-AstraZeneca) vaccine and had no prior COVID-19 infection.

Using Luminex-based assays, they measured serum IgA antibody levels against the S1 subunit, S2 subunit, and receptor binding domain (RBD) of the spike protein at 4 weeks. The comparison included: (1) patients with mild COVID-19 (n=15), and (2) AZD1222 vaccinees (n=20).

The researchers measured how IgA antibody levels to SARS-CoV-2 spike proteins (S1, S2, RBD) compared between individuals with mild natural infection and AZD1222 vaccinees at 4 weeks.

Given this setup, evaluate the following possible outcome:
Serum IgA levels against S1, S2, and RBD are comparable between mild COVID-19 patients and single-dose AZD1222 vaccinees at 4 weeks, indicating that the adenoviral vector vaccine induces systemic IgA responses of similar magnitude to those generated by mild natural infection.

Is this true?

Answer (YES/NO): NO